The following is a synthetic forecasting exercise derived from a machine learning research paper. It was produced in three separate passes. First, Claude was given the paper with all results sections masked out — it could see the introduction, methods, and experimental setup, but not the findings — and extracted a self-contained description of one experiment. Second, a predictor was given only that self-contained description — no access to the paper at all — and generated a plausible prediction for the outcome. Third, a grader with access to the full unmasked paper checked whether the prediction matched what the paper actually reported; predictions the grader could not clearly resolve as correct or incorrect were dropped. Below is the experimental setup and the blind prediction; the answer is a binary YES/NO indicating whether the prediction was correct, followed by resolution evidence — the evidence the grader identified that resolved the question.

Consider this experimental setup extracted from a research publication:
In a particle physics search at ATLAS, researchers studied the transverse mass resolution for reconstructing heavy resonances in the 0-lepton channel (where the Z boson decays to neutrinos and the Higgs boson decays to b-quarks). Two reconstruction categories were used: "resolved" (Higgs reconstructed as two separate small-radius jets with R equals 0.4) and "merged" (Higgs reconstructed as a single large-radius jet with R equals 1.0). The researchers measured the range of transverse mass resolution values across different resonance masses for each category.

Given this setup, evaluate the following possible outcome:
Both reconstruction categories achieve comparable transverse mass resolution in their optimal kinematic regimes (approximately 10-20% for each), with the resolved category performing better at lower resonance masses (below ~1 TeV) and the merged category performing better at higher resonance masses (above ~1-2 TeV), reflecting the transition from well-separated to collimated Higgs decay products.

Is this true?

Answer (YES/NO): NO